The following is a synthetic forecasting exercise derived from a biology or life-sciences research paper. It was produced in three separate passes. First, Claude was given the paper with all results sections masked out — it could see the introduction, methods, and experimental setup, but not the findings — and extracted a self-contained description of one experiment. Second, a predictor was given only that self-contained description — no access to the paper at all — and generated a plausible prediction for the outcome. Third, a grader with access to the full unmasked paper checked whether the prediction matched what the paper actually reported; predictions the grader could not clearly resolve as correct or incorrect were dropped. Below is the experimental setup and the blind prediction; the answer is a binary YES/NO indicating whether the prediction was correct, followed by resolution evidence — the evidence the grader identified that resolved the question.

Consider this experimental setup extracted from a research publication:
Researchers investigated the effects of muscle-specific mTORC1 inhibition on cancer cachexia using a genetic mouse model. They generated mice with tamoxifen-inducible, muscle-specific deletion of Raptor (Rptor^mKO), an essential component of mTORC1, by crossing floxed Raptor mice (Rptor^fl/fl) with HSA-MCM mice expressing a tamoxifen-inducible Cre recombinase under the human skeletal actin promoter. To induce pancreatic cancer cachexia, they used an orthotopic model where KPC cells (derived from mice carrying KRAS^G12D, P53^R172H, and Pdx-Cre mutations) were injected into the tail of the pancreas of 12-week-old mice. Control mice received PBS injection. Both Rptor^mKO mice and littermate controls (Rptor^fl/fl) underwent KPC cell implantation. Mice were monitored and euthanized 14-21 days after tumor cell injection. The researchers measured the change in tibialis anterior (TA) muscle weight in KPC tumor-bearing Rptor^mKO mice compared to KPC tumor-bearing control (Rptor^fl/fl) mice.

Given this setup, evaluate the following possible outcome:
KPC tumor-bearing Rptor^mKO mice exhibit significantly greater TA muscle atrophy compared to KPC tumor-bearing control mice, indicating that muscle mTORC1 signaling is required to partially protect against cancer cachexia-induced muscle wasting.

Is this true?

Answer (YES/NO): YES